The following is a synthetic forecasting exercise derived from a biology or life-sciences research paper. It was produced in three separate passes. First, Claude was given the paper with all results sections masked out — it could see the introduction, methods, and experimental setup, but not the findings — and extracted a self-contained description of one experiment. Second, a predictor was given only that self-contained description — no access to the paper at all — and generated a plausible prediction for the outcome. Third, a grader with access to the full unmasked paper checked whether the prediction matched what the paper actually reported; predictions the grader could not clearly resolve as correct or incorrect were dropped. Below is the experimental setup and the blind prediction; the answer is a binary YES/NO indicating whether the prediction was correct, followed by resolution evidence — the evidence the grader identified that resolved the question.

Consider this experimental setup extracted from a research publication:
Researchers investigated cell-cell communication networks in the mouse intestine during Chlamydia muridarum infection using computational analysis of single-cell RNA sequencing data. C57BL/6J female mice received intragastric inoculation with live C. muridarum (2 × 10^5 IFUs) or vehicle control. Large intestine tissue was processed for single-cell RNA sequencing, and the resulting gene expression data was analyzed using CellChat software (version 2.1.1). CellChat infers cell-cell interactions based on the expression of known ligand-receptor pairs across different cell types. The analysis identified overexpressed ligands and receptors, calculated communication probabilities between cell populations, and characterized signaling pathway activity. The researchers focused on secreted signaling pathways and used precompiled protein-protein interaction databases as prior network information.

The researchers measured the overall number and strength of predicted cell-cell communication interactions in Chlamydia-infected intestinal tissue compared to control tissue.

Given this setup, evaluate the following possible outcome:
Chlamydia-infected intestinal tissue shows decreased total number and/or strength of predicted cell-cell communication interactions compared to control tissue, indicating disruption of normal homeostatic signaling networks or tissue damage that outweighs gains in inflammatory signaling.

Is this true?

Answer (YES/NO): NO